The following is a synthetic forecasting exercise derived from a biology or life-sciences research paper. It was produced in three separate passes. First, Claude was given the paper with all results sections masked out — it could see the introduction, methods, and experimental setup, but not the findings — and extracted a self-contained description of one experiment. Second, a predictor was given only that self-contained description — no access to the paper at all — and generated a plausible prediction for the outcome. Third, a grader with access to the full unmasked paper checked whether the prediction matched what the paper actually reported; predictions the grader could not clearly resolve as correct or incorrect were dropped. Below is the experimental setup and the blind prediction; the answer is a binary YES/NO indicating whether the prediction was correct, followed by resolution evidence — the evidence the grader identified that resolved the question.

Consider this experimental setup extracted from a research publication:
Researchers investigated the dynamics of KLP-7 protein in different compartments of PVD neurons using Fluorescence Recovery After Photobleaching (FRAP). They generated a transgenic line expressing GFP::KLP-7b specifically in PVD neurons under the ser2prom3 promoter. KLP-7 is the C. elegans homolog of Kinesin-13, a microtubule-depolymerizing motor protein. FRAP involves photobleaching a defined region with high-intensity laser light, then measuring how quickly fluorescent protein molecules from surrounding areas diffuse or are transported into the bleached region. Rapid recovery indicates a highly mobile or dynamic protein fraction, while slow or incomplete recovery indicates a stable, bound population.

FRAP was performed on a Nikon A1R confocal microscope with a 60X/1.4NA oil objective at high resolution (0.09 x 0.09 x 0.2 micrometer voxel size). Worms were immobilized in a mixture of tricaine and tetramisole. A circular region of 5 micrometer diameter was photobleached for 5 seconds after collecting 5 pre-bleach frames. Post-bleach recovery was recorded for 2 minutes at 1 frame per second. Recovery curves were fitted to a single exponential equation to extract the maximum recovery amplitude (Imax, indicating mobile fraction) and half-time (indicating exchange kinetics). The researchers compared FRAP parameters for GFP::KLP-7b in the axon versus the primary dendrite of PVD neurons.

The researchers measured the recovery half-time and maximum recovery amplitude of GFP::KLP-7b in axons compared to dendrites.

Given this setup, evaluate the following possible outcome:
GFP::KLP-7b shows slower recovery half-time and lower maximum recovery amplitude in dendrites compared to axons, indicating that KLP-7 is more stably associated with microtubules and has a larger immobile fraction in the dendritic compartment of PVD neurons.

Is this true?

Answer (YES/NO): NO